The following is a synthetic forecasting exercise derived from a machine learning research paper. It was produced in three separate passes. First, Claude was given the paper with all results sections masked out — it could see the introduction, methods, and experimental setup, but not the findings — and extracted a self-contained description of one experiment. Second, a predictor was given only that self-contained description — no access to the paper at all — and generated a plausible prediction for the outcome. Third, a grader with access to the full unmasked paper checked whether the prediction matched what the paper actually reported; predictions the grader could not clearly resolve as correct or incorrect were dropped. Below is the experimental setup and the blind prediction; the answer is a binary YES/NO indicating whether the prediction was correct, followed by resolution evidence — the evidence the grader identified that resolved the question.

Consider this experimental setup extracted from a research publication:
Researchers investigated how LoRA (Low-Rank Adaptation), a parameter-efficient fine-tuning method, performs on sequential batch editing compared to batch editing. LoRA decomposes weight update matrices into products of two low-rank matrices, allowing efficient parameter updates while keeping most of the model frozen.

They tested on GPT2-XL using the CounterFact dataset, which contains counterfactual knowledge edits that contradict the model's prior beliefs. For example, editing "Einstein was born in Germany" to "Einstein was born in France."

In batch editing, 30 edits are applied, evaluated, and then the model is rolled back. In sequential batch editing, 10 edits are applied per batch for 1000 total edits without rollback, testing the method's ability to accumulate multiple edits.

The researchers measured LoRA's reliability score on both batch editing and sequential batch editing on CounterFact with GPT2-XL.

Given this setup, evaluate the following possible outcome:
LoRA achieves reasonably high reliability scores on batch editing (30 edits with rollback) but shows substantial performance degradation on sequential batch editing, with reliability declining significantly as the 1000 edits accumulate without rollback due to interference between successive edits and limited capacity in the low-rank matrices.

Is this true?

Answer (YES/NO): NO